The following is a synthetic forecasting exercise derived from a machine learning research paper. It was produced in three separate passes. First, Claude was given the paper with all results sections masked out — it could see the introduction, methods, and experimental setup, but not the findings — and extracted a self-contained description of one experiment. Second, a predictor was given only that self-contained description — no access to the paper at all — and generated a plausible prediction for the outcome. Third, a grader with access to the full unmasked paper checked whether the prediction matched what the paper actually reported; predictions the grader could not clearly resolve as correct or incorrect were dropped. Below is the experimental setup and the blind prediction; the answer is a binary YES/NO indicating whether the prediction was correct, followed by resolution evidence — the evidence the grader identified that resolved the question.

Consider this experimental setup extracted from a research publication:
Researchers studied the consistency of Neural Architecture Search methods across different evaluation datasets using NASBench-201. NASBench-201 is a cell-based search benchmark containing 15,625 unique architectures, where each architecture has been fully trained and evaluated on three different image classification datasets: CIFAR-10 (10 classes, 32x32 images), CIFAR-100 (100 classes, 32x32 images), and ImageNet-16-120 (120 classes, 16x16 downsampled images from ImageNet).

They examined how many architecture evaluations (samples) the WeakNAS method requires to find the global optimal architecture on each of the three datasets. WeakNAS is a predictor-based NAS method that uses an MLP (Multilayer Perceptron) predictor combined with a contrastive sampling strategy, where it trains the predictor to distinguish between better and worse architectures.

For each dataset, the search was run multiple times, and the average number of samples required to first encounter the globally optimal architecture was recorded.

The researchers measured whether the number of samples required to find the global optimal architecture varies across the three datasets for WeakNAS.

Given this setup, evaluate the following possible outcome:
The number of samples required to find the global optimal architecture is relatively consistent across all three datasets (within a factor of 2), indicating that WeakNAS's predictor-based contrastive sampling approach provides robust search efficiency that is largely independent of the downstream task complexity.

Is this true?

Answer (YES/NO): NO